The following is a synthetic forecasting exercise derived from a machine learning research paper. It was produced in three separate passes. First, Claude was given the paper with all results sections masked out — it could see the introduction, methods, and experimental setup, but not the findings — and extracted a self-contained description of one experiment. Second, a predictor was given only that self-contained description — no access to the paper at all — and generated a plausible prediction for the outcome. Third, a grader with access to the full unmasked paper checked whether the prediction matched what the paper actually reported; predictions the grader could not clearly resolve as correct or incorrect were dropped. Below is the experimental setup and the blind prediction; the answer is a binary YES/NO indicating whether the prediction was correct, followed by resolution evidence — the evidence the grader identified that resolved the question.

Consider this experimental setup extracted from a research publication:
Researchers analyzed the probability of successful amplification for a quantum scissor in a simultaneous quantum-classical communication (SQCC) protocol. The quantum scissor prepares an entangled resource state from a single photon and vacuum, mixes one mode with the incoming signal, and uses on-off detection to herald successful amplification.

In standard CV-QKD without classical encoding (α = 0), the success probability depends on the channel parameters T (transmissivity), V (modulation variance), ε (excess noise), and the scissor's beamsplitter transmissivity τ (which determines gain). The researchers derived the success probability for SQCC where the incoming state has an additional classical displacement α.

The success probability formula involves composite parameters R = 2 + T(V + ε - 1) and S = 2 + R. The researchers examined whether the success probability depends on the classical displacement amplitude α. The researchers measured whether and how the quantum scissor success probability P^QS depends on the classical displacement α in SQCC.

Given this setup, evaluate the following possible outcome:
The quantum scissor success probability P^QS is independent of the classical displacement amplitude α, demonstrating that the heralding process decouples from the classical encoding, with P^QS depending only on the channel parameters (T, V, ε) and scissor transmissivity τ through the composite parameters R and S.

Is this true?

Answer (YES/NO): NO